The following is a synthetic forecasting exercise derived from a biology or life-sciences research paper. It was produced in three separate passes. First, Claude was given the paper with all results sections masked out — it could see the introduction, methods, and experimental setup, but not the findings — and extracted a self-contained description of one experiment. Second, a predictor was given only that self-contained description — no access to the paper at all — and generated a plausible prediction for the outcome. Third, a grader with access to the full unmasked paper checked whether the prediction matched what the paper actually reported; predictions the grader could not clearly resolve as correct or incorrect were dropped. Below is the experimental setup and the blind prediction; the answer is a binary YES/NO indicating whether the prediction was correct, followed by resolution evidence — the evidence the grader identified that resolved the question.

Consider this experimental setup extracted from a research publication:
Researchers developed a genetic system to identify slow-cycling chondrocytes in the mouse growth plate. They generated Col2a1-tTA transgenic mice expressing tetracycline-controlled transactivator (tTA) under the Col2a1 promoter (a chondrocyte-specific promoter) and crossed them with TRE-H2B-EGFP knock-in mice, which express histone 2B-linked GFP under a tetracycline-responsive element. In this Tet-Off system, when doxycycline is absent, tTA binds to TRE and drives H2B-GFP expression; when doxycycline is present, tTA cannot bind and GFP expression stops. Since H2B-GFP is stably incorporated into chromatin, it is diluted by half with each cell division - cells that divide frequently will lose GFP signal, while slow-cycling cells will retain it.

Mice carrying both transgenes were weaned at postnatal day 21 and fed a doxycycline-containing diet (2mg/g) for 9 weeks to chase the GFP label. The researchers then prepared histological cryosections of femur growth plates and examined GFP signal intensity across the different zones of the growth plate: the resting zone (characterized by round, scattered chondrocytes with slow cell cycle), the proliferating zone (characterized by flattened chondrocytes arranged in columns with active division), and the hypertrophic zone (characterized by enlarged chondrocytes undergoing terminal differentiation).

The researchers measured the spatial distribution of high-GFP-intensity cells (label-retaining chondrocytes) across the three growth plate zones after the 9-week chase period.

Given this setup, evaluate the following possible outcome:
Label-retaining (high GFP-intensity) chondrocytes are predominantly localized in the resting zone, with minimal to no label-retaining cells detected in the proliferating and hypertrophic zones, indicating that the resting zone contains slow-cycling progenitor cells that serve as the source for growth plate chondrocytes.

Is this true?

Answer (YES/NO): YES